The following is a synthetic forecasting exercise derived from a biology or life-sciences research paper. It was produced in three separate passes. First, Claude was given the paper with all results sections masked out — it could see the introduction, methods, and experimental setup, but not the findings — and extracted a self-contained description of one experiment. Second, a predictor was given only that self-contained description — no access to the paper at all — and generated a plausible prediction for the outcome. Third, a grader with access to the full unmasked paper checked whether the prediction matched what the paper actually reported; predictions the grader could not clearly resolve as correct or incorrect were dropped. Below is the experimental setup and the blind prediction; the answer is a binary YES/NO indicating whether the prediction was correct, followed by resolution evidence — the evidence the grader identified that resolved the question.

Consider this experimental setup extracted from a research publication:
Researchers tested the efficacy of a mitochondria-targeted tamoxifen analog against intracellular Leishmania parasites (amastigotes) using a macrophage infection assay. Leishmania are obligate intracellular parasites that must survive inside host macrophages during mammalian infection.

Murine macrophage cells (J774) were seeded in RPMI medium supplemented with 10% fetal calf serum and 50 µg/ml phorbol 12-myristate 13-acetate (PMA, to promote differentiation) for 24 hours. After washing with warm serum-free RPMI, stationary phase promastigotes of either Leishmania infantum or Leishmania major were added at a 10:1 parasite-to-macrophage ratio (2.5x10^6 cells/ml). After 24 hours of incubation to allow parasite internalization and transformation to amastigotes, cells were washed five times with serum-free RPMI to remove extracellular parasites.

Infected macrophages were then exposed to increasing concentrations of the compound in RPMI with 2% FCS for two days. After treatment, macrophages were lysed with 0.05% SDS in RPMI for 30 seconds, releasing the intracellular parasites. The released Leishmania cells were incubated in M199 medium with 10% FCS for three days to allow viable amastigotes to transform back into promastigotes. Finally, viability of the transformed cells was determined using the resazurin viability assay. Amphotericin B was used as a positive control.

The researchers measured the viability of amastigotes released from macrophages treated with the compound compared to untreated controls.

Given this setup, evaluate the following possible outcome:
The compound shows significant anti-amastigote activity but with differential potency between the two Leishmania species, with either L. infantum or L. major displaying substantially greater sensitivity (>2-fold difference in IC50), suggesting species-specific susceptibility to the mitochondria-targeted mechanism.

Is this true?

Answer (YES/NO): NO